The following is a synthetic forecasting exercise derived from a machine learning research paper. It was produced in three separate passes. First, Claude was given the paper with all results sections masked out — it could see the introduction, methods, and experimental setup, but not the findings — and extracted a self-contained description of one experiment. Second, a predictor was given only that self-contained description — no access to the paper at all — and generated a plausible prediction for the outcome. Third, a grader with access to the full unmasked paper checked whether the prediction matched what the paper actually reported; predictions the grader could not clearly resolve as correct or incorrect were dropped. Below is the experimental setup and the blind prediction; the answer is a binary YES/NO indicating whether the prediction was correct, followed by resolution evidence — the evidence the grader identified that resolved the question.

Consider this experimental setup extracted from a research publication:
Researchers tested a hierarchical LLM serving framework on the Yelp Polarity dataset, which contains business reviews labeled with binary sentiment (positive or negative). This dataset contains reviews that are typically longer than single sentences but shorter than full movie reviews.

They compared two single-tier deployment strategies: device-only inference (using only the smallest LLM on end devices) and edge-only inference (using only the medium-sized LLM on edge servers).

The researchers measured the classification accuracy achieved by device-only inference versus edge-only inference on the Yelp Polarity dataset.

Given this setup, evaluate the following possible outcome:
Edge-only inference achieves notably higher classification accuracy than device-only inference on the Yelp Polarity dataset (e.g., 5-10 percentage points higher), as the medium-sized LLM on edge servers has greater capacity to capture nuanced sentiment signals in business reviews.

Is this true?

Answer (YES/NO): NO